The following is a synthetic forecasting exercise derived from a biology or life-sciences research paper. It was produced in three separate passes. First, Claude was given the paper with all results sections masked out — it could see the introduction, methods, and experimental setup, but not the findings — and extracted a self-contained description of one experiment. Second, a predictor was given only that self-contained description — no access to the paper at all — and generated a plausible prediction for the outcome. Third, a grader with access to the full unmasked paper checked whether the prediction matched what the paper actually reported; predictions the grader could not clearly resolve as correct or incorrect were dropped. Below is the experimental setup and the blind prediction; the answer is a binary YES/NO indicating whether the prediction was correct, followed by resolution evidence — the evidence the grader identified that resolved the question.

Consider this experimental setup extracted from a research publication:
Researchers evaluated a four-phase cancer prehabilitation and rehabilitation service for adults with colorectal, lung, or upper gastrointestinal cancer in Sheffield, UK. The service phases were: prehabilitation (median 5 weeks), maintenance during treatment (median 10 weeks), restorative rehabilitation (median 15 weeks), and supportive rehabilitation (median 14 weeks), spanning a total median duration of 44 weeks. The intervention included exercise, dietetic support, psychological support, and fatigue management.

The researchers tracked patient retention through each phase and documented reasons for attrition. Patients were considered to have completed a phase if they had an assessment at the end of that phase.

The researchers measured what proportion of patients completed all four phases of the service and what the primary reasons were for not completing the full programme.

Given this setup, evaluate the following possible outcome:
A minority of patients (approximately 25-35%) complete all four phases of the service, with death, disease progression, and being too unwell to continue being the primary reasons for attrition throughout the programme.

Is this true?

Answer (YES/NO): NO